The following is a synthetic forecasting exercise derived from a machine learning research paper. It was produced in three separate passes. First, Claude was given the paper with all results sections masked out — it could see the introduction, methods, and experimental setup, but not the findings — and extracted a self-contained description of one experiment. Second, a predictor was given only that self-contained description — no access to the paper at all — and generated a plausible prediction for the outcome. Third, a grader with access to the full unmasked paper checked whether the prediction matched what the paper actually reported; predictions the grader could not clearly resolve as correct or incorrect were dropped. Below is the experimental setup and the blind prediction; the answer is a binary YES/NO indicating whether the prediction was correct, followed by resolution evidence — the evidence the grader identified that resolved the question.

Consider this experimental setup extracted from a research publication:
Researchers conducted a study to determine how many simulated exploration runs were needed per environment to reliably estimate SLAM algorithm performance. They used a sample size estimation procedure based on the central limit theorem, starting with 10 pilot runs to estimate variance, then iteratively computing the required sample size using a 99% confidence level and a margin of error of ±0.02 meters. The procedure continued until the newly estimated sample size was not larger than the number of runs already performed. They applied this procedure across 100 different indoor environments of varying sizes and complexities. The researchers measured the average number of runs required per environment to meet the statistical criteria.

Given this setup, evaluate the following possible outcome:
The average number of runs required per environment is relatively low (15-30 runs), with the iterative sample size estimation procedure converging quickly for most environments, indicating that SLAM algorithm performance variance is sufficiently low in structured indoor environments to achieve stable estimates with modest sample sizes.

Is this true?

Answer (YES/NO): NO